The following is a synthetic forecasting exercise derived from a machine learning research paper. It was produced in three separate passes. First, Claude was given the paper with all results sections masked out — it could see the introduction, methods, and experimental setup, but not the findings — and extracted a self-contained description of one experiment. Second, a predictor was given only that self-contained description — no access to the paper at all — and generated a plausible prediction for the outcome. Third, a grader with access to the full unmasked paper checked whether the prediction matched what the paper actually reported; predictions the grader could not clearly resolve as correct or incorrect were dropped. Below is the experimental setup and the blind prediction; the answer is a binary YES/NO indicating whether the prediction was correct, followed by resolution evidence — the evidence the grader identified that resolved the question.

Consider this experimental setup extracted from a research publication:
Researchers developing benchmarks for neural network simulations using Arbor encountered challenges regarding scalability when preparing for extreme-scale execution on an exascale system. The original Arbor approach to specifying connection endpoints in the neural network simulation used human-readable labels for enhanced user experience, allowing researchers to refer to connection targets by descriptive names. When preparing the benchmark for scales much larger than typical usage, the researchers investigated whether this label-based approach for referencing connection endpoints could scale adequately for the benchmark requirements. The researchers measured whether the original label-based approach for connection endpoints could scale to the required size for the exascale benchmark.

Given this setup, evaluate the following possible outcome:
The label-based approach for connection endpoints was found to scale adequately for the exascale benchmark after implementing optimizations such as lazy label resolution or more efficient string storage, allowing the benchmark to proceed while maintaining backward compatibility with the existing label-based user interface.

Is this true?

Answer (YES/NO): NO